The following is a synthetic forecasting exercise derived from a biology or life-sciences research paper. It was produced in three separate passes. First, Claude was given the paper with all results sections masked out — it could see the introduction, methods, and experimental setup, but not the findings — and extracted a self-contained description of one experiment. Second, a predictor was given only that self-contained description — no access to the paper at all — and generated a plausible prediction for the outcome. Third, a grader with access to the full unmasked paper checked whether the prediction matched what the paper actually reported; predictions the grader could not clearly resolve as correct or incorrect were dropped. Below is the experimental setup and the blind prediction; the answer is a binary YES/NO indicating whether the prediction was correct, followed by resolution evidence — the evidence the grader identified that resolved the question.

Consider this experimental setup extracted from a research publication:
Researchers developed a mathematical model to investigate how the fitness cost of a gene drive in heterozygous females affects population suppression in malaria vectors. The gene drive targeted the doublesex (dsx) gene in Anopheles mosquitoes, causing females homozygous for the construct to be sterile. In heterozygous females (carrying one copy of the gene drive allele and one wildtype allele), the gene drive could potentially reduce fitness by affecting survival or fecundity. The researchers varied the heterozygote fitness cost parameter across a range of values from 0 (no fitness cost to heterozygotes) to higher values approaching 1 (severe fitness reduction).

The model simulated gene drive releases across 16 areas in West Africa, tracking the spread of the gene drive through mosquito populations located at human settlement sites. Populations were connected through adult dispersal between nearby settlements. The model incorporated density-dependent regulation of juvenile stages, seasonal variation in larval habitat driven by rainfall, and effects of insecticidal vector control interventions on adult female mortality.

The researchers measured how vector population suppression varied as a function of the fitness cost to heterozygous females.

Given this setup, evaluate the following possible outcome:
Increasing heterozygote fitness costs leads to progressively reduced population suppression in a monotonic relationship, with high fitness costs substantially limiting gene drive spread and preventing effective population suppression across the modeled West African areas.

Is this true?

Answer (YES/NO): NO